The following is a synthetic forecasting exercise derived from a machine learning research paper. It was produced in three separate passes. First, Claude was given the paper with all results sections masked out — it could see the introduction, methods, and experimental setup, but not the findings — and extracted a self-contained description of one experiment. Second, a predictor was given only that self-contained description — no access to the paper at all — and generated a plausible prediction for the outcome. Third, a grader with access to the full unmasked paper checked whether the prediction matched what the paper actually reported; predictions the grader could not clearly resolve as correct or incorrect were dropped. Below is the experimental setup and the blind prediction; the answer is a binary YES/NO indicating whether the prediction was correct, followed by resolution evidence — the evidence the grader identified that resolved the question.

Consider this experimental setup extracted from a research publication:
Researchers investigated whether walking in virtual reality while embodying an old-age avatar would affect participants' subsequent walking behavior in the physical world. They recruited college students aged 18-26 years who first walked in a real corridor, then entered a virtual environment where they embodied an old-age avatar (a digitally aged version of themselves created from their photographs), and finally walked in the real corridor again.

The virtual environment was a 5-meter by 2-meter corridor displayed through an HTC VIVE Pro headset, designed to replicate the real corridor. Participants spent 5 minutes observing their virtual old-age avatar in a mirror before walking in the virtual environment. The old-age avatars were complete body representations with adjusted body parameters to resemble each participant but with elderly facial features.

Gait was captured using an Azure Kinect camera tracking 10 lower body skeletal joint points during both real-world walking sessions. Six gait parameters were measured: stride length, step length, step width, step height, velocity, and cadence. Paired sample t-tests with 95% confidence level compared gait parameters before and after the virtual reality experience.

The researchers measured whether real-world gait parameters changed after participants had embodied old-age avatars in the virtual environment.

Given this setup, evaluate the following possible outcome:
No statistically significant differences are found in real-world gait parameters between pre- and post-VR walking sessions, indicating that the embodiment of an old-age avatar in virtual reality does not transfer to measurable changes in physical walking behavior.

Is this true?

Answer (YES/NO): NO